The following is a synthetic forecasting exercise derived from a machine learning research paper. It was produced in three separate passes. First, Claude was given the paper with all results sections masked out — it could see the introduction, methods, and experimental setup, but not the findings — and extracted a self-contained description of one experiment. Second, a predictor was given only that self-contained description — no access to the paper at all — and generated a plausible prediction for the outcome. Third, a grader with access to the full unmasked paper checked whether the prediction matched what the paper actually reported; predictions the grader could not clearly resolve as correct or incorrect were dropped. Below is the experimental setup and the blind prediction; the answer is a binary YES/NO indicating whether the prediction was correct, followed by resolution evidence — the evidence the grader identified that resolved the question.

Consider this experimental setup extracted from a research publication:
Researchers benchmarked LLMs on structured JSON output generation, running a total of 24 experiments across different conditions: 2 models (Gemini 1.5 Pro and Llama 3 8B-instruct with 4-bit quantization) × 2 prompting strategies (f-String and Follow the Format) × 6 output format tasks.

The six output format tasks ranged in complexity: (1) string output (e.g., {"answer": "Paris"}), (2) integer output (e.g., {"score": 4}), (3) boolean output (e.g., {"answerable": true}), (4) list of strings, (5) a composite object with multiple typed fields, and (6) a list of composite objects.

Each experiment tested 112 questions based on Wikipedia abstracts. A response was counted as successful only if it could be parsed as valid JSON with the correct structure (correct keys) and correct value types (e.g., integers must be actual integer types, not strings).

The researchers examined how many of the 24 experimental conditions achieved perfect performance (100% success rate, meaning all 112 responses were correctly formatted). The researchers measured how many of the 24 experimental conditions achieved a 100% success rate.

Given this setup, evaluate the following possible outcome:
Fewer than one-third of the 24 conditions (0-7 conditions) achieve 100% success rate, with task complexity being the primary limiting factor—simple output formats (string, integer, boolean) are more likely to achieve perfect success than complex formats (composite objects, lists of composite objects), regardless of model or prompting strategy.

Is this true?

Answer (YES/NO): NO